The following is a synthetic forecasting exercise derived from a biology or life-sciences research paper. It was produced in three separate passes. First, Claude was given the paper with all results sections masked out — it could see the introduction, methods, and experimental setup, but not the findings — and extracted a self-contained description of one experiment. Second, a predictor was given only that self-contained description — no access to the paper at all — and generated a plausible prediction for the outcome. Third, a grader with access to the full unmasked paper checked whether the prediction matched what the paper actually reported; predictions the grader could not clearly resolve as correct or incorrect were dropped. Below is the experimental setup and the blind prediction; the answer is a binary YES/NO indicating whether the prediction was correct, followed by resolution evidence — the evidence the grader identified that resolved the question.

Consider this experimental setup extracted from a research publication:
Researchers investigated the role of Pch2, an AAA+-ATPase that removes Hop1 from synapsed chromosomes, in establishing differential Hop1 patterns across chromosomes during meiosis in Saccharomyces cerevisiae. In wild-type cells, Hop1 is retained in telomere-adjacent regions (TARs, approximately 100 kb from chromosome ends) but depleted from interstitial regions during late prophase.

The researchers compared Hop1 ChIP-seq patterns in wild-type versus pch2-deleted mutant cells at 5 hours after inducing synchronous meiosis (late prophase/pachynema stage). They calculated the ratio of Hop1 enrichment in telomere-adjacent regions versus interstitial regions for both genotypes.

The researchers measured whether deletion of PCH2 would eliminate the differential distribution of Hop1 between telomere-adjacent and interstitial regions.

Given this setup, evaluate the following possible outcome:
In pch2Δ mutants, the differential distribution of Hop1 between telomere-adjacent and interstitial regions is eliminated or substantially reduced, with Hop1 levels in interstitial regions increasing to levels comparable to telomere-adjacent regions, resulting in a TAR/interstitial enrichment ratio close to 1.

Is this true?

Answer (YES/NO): NO